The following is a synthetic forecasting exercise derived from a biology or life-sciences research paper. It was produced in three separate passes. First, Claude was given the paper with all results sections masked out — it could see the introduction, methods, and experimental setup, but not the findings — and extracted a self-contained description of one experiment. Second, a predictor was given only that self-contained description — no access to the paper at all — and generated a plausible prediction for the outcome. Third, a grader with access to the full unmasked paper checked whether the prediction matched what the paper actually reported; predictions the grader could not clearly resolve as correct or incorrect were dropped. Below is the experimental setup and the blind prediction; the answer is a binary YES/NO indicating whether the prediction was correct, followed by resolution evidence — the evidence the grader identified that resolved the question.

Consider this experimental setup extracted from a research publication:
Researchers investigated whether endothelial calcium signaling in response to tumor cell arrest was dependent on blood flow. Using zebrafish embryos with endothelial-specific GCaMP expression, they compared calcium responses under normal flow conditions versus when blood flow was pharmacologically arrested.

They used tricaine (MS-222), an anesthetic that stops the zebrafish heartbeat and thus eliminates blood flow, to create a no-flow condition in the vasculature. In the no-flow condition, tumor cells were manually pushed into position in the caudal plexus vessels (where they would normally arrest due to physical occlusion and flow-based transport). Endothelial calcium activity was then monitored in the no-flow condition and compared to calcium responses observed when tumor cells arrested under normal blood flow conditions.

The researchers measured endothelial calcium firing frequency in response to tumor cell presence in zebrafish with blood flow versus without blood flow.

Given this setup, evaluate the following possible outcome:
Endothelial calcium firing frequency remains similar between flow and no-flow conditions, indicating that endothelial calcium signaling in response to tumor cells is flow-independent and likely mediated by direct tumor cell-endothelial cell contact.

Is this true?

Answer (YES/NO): YES